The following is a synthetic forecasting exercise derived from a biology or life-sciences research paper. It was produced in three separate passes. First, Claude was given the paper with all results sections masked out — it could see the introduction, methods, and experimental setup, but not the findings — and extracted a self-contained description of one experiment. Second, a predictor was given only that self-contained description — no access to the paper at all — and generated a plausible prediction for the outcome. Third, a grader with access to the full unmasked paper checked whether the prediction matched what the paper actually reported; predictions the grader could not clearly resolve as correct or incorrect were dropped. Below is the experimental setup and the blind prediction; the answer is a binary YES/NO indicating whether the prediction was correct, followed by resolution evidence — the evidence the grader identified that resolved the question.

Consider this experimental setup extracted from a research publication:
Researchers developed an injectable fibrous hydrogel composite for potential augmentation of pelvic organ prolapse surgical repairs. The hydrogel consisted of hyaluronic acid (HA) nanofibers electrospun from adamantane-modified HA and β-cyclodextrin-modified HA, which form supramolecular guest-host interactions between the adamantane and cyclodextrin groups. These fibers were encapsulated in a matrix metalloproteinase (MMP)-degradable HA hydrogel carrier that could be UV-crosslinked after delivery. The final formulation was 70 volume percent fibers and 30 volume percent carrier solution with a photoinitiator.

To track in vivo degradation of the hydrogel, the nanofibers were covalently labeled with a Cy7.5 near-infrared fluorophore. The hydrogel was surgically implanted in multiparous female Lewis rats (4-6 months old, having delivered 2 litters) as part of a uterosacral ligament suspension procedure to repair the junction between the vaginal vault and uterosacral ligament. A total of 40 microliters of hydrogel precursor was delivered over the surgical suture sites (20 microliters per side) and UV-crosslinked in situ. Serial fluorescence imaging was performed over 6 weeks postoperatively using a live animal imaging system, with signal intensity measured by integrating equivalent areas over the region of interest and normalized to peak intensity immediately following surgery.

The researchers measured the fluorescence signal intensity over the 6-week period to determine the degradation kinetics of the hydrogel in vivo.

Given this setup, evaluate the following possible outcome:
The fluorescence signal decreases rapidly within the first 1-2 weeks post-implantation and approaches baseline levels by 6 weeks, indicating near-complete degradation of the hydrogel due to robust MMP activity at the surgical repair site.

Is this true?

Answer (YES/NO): YES